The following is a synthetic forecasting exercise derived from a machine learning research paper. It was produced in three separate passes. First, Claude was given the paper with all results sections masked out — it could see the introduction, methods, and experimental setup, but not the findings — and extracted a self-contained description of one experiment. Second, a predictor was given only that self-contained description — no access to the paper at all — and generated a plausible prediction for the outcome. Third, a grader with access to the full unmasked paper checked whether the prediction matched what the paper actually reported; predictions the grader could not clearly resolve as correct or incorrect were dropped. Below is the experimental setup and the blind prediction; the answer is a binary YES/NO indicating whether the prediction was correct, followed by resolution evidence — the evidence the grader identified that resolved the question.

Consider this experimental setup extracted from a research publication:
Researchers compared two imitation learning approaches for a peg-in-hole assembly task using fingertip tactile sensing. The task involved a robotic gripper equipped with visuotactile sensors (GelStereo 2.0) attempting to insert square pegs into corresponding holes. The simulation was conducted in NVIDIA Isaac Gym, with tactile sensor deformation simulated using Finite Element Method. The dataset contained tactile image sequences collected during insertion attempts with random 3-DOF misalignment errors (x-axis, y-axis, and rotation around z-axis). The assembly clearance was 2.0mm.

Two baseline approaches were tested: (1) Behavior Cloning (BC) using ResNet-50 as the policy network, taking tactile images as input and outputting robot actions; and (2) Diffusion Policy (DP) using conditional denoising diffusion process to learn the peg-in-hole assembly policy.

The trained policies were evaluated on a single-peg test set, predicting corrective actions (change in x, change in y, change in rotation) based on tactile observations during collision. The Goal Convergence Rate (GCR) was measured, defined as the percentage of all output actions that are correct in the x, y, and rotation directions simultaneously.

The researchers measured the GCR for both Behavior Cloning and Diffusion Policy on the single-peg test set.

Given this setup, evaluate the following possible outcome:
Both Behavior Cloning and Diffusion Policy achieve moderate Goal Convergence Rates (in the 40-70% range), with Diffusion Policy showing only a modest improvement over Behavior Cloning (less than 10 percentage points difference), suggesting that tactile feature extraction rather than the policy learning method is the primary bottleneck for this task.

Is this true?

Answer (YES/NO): NO